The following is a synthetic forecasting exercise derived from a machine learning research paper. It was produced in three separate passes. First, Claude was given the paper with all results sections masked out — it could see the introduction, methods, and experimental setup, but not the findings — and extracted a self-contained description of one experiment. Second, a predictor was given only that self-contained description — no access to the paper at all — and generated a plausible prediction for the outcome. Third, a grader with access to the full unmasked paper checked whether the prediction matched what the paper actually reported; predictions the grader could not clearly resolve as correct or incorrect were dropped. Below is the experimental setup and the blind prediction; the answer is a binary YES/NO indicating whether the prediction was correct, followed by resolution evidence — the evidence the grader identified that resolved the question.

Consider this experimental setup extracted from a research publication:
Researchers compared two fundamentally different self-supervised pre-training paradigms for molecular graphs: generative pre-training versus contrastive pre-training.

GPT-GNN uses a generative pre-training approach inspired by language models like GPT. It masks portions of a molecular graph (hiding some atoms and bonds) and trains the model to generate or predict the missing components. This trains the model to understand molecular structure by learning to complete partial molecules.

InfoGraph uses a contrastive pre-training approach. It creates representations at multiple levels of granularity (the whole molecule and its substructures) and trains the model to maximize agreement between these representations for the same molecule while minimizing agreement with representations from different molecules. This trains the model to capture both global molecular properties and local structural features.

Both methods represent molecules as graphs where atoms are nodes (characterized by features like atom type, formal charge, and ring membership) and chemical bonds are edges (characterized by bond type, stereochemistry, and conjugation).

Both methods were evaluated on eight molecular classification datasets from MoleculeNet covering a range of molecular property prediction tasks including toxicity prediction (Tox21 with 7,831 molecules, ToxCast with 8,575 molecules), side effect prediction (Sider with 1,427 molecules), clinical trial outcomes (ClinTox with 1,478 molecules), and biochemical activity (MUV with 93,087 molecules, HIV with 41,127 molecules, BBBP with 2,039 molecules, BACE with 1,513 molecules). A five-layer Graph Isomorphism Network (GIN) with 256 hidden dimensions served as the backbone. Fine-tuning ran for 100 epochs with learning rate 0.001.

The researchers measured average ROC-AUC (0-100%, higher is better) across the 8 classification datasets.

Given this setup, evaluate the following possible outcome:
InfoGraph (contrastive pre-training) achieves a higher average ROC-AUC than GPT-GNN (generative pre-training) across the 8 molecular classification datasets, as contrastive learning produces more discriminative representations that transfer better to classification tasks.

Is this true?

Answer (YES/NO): YES